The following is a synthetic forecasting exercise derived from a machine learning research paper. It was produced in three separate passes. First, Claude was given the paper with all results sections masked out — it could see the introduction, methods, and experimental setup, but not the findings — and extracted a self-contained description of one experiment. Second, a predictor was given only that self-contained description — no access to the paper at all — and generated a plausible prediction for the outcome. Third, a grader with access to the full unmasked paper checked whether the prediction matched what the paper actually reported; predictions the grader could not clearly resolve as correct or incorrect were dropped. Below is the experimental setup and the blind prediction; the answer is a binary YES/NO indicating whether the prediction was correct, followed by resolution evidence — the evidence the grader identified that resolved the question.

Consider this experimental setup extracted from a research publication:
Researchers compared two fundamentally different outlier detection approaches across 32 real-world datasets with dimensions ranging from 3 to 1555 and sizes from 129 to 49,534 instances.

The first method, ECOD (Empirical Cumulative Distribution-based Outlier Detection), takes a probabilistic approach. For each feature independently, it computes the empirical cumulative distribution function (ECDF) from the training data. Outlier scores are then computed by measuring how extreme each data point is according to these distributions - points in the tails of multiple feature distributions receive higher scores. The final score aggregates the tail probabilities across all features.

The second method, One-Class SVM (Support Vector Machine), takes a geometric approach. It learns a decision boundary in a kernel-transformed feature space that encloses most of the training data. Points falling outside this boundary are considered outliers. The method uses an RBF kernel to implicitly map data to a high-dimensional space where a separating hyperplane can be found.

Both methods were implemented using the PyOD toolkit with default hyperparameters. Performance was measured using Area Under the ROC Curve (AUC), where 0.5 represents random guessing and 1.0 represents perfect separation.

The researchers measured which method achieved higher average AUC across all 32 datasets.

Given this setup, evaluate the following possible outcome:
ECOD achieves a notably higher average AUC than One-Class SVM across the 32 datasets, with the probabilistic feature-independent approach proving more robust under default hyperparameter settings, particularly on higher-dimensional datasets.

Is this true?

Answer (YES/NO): NO